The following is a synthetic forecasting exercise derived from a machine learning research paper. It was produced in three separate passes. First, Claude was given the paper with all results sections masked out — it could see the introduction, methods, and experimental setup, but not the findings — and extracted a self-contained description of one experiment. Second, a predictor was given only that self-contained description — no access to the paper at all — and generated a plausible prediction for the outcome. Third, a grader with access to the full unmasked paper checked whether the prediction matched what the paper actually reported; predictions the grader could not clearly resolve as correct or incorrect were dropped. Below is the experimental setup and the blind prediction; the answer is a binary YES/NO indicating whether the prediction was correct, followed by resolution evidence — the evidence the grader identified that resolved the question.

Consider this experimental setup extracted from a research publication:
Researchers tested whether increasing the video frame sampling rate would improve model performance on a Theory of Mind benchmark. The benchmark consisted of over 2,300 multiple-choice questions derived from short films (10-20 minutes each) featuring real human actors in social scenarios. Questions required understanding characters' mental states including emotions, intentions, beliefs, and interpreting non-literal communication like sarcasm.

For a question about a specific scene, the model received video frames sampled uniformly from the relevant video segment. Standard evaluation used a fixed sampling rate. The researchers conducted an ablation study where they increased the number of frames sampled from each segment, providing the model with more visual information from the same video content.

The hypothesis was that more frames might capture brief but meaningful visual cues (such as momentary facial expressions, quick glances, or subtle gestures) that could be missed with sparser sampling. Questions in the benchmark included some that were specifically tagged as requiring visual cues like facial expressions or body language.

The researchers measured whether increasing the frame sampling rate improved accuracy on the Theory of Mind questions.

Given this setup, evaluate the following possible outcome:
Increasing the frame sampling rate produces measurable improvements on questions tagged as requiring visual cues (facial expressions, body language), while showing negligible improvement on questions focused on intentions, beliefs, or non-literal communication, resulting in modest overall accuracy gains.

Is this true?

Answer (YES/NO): NO